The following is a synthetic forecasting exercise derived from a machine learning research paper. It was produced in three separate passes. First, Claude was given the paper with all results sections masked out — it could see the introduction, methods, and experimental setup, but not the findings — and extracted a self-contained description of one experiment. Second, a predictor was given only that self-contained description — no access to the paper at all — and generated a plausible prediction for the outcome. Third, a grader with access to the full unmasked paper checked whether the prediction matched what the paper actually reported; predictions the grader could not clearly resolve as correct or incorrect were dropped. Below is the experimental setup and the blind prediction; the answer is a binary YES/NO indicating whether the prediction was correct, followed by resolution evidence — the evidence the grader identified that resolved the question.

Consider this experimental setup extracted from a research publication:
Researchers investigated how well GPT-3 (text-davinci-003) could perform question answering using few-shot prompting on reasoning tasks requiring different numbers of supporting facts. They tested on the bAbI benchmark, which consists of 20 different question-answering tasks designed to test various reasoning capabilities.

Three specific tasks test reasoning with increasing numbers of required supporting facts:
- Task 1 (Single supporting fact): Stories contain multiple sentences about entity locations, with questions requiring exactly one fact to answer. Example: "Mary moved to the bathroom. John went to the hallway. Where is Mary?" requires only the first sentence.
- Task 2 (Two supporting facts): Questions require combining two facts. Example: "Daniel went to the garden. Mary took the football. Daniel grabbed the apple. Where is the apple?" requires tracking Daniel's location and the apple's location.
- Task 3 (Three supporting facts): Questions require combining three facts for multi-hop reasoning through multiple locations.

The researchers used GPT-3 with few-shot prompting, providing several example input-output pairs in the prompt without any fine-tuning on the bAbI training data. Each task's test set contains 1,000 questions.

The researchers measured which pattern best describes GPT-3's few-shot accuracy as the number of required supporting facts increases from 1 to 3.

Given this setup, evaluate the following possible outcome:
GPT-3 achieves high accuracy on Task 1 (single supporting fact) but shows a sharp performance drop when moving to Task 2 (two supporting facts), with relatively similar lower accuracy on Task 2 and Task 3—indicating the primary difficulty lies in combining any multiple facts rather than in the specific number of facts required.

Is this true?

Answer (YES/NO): NO